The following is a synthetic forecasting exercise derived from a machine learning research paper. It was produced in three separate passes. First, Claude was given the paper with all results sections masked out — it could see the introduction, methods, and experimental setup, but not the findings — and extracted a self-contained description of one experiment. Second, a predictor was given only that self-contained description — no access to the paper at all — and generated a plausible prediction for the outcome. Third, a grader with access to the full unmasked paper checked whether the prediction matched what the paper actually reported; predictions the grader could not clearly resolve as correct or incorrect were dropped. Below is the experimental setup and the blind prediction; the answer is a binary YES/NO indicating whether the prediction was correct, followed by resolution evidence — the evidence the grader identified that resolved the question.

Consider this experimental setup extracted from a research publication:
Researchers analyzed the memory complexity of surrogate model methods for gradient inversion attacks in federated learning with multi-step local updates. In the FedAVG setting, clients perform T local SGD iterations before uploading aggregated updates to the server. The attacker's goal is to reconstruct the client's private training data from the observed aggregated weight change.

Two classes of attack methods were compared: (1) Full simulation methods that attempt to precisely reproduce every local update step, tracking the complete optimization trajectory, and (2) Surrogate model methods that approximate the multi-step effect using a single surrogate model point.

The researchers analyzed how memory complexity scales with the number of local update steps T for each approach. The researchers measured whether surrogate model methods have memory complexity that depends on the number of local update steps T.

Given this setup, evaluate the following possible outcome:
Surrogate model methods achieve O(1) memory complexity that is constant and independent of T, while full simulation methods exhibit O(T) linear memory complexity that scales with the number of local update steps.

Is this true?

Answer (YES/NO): NO